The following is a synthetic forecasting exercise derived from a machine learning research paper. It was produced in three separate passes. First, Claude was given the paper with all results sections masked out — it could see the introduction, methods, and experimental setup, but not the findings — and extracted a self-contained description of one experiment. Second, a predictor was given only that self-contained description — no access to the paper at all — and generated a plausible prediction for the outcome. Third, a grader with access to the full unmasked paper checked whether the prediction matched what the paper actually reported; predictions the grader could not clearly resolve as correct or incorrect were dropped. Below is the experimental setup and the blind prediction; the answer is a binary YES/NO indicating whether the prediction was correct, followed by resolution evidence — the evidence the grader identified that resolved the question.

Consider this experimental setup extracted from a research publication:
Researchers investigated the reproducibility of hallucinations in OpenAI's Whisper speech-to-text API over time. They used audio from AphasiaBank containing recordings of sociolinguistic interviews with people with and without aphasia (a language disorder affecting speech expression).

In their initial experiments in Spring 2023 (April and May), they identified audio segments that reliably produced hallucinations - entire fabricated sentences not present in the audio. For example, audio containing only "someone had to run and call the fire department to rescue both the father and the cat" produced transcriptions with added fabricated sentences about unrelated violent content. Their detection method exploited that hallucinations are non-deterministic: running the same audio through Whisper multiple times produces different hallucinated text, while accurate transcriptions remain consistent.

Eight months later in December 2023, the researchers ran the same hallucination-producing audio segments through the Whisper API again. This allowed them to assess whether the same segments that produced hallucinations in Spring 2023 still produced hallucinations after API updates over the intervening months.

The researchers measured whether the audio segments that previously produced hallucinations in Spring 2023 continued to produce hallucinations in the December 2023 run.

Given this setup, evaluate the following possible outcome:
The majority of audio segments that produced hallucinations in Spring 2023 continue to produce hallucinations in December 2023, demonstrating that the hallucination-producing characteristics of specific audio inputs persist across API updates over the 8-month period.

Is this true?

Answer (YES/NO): NO